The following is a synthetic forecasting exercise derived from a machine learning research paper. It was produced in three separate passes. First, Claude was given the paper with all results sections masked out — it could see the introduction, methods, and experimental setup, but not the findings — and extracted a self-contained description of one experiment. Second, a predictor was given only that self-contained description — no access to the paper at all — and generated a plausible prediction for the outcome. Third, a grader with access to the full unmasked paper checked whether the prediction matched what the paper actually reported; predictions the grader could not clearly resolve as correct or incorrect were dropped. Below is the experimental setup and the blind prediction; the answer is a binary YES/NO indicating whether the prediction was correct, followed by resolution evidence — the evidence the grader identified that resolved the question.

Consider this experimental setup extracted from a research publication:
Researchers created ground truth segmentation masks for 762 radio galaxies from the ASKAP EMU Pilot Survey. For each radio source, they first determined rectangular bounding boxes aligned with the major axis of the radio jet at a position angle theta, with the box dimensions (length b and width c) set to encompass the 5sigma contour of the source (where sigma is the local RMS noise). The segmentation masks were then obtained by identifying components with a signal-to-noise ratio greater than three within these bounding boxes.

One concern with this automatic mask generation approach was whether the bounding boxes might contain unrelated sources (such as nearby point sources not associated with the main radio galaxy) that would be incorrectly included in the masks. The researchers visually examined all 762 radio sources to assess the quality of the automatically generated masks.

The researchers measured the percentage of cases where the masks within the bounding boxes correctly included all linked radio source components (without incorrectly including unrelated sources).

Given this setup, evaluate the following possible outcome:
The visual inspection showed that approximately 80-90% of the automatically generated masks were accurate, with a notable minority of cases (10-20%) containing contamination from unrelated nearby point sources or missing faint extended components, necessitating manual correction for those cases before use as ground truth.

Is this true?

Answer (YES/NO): NO